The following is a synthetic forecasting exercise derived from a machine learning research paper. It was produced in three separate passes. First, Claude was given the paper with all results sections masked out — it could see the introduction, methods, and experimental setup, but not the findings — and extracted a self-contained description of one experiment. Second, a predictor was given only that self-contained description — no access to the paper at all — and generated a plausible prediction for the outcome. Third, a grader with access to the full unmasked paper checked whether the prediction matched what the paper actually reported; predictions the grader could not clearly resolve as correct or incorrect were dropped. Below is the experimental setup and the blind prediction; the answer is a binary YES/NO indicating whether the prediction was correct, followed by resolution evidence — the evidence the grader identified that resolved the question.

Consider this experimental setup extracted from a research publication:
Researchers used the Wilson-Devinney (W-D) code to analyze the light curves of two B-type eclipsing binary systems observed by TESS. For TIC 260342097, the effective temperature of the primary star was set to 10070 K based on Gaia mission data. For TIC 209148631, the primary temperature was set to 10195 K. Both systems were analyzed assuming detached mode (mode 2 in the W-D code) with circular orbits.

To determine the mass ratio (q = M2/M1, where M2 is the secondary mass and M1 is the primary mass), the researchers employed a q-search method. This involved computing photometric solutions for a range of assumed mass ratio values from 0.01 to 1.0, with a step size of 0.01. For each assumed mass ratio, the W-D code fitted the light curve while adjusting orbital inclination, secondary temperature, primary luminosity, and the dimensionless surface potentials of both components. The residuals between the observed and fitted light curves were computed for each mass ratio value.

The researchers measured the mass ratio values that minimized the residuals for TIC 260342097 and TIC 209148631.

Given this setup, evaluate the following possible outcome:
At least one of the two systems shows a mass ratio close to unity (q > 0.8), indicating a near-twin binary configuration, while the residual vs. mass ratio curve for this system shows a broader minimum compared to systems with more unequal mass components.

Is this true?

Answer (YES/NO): NO